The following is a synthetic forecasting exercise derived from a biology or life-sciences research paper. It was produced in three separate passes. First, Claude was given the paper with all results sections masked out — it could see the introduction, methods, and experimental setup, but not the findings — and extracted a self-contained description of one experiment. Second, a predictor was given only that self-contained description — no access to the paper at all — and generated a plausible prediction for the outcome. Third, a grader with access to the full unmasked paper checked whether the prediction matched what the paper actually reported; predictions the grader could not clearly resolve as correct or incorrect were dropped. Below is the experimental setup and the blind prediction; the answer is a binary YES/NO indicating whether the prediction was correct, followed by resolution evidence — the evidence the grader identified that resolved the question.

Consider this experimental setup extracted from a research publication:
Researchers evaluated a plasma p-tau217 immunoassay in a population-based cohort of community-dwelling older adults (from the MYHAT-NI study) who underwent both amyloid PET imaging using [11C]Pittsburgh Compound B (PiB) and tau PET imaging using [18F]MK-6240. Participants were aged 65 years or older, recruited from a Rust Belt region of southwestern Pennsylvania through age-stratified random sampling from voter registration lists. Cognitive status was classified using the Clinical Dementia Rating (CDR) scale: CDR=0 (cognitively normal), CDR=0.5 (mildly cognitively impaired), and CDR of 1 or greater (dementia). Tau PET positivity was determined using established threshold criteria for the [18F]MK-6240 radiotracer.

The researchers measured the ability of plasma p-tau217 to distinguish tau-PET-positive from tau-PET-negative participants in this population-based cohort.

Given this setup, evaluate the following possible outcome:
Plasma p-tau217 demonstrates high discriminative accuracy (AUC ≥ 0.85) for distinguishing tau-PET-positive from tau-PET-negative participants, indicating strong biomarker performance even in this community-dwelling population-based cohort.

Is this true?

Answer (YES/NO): NO